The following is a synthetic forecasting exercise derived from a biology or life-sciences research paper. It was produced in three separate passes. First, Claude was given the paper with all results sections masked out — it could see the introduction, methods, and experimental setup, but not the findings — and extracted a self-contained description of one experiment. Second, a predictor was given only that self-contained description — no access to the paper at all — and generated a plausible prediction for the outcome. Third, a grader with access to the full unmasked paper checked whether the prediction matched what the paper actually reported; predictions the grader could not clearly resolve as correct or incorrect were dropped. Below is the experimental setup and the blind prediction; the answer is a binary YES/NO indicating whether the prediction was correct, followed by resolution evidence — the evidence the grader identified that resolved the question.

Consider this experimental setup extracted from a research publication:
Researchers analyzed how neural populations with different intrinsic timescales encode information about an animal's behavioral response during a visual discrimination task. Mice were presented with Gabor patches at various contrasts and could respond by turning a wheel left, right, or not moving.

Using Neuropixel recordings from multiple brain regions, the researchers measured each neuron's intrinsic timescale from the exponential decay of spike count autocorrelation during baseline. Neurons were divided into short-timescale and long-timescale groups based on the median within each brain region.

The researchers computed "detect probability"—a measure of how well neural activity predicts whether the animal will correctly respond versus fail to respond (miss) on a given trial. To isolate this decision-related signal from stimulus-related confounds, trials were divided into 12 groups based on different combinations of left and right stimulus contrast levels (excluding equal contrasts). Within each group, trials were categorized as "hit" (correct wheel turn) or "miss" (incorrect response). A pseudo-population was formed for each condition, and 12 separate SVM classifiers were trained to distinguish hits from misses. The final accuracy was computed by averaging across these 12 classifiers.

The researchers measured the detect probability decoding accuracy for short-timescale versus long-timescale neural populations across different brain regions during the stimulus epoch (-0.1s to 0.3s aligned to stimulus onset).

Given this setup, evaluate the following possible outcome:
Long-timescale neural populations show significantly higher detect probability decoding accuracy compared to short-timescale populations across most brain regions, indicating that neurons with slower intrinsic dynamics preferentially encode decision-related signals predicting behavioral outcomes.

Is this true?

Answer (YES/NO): YES